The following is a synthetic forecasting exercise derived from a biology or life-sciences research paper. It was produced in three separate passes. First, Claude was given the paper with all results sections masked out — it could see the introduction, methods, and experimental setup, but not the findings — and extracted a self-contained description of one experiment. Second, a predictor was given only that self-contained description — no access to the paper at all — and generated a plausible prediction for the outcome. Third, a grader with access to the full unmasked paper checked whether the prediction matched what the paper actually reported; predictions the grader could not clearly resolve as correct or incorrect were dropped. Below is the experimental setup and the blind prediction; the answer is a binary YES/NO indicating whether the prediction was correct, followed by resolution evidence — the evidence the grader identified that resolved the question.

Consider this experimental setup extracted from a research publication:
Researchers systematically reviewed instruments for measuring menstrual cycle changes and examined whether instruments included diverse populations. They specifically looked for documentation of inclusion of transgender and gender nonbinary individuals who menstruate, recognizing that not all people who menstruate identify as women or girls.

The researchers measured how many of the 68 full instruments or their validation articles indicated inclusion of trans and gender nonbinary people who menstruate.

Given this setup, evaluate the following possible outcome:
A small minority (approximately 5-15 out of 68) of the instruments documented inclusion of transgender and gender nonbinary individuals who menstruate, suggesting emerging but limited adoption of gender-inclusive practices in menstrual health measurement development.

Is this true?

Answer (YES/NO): NO